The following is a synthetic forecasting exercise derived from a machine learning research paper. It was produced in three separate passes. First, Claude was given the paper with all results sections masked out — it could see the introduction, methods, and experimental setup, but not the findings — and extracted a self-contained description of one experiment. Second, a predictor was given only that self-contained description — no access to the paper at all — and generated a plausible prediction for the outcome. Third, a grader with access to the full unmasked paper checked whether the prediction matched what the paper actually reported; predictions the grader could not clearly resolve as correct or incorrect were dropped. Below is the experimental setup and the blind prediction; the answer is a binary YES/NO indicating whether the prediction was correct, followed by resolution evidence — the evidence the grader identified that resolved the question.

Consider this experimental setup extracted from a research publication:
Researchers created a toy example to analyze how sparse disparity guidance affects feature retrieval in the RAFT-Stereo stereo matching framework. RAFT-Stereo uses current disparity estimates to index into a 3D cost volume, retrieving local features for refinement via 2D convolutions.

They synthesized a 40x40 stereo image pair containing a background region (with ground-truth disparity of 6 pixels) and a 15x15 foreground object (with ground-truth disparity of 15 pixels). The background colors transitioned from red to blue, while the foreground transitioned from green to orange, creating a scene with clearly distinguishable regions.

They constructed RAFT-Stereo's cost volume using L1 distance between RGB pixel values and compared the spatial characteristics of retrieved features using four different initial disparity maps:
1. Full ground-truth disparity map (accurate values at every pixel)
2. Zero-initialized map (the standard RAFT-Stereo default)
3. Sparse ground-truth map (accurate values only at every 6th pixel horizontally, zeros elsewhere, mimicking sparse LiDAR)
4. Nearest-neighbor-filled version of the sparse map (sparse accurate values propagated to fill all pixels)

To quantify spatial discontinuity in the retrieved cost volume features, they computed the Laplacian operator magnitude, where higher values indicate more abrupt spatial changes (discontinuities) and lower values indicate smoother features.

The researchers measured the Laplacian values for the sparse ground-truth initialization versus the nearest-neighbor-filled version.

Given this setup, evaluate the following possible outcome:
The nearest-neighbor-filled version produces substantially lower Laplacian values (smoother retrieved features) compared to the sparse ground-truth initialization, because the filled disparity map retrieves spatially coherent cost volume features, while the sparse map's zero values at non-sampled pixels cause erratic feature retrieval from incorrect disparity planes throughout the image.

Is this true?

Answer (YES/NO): YES